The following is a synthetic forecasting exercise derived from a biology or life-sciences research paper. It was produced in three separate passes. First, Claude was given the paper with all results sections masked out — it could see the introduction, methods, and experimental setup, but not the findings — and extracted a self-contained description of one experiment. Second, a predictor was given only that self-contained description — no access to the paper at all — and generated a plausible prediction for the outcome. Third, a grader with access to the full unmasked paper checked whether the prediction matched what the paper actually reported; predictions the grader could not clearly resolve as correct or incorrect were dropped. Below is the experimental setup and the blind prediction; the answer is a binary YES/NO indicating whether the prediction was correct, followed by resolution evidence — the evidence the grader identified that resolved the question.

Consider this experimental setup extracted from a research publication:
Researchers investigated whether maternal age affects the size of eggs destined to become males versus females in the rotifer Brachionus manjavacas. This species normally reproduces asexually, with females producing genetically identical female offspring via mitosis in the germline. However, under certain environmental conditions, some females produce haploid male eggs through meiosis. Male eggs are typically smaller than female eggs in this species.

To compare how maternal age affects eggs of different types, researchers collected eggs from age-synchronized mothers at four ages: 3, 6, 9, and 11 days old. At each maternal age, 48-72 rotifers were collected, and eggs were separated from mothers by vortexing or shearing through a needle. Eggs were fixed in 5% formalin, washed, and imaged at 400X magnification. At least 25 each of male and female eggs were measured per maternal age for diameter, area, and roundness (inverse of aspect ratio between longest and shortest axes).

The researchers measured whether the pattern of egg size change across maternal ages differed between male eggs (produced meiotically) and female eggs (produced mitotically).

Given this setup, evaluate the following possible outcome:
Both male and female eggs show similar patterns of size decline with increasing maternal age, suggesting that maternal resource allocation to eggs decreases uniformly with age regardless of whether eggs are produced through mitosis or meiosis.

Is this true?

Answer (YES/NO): NO